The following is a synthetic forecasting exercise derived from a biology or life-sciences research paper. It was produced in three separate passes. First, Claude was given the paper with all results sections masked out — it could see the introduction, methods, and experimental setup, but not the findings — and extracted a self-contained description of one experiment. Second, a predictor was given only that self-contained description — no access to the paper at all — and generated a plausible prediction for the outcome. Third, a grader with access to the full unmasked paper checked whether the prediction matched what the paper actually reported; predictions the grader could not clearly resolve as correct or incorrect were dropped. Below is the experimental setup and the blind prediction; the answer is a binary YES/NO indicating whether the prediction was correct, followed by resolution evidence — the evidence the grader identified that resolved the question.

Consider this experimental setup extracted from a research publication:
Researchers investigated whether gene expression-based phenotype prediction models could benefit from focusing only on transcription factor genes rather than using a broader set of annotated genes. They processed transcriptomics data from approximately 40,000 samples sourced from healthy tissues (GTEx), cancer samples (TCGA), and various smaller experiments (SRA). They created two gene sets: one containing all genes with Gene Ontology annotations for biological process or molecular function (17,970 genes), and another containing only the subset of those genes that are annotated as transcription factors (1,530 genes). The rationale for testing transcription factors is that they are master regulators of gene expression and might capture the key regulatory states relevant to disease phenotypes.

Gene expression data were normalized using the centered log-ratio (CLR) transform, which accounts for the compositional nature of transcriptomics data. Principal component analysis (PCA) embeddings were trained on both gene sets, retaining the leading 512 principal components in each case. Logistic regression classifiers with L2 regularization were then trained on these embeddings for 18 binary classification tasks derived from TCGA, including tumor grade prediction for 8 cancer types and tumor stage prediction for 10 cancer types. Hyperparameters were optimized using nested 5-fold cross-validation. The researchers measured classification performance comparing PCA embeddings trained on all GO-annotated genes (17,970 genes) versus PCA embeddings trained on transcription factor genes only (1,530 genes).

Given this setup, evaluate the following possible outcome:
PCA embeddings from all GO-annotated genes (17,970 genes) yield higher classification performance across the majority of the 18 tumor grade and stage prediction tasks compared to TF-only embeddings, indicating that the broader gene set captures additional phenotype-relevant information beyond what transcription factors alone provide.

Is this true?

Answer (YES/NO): NO